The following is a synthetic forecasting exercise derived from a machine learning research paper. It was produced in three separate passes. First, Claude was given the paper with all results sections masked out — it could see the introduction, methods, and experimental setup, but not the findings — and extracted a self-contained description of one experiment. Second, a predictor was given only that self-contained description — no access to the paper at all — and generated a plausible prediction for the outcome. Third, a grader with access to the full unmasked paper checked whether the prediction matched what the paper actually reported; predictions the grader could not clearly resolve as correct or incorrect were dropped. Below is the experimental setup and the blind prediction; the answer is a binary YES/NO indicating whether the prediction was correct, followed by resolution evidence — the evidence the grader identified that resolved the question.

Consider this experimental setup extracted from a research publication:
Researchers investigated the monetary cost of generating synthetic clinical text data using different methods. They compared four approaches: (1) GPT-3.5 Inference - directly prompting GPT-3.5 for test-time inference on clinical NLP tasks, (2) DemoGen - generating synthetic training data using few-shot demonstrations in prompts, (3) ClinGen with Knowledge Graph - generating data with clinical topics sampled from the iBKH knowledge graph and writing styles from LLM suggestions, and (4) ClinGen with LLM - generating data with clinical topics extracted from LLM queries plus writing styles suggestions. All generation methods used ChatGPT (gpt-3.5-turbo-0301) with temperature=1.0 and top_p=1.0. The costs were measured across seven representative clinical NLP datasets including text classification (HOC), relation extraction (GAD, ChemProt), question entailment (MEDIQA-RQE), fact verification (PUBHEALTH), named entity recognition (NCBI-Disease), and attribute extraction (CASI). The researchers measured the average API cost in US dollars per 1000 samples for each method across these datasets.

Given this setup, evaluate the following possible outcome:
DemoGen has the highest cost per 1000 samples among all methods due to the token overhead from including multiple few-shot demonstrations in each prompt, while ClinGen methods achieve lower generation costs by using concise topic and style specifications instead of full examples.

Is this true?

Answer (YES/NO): NO